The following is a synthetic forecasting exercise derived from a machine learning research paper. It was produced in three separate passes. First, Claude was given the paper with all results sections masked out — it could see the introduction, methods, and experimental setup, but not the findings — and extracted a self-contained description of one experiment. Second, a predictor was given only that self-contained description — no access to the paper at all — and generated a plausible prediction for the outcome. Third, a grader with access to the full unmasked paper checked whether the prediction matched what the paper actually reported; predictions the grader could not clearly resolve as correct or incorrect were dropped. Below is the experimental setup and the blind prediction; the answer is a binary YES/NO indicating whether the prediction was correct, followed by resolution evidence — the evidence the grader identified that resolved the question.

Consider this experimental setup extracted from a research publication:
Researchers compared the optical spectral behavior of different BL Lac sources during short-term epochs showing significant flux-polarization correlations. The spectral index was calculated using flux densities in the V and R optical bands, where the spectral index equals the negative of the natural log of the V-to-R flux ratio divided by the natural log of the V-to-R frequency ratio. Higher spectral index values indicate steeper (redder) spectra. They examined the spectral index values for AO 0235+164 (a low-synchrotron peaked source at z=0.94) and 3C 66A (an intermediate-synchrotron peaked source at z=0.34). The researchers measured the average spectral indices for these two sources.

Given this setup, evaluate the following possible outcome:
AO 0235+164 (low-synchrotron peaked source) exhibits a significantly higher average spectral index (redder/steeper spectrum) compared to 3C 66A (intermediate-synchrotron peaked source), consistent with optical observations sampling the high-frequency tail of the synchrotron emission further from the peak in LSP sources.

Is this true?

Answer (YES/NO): YES